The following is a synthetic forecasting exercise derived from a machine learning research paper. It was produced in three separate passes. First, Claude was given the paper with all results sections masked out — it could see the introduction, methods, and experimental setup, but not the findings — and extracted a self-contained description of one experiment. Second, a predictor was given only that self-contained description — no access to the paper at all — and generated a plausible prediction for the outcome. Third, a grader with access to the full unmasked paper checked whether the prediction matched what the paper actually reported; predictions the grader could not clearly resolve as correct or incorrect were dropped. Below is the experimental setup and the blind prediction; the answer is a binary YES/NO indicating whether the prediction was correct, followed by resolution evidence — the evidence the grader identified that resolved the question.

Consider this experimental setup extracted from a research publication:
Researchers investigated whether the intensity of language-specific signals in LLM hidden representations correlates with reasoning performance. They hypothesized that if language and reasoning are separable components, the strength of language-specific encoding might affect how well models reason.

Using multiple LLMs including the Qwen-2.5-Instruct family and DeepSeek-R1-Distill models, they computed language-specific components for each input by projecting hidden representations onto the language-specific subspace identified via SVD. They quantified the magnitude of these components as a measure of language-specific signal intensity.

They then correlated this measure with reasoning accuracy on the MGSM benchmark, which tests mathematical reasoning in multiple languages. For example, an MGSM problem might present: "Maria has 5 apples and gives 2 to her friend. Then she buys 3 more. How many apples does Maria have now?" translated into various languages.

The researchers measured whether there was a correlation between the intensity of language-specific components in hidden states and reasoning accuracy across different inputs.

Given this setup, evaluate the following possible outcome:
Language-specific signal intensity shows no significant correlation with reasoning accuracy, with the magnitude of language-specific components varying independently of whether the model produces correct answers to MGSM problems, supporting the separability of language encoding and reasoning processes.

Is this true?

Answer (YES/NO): NO